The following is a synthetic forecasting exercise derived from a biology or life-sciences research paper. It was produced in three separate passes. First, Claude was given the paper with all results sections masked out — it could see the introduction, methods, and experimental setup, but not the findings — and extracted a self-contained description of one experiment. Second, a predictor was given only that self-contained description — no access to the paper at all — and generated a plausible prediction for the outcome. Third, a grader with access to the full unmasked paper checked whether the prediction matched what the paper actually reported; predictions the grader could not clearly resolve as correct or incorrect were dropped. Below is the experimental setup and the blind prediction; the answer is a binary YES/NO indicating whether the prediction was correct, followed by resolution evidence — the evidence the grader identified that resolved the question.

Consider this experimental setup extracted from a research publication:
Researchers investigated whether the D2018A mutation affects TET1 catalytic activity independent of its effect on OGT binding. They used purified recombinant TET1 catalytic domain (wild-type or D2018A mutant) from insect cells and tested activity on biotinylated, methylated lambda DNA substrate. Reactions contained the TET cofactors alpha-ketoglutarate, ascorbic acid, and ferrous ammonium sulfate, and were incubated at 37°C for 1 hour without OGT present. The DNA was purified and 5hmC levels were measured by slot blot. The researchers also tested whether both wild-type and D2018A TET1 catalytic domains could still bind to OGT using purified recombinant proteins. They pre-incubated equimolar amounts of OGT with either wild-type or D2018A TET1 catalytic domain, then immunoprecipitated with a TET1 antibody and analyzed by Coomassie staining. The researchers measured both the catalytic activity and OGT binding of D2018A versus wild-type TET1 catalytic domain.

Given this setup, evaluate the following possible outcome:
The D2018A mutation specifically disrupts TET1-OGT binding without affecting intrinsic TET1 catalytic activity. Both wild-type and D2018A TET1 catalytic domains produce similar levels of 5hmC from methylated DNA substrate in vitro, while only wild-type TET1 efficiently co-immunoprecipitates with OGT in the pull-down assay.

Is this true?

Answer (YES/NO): NO